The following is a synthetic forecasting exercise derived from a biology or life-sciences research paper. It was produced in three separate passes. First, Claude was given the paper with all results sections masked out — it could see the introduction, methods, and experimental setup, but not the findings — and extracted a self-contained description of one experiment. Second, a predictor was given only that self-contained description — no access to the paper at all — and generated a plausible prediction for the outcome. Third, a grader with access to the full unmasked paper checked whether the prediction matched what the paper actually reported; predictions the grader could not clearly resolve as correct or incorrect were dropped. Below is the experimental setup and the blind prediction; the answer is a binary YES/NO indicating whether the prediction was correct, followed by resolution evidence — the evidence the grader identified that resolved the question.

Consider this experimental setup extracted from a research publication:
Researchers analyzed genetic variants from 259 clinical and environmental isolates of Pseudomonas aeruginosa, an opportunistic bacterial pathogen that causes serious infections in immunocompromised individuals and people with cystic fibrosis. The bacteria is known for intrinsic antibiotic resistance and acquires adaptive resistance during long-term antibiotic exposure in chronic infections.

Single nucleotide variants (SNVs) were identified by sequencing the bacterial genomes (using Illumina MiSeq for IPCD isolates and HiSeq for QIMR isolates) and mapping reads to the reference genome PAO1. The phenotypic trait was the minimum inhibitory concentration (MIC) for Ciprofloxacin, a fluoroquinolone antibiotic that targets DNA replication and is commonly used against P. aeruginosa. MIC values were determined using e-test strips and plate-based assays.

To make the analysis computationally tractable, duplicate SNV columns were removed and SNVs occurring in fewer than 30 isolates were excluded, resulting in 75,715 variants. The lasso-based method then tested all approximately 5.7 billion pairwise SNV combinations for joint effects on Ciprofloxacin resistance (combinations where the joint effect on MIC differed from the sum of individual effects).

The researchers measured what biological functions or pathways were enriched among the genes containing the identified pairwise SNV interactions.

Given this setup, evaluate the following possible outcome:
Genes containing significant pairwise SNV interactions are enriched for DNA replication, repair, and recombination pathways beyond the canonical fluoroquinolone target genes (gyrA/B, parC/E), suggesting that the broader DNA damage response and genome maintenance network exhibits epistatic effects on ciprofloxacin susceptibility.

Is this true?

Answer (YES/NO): NO